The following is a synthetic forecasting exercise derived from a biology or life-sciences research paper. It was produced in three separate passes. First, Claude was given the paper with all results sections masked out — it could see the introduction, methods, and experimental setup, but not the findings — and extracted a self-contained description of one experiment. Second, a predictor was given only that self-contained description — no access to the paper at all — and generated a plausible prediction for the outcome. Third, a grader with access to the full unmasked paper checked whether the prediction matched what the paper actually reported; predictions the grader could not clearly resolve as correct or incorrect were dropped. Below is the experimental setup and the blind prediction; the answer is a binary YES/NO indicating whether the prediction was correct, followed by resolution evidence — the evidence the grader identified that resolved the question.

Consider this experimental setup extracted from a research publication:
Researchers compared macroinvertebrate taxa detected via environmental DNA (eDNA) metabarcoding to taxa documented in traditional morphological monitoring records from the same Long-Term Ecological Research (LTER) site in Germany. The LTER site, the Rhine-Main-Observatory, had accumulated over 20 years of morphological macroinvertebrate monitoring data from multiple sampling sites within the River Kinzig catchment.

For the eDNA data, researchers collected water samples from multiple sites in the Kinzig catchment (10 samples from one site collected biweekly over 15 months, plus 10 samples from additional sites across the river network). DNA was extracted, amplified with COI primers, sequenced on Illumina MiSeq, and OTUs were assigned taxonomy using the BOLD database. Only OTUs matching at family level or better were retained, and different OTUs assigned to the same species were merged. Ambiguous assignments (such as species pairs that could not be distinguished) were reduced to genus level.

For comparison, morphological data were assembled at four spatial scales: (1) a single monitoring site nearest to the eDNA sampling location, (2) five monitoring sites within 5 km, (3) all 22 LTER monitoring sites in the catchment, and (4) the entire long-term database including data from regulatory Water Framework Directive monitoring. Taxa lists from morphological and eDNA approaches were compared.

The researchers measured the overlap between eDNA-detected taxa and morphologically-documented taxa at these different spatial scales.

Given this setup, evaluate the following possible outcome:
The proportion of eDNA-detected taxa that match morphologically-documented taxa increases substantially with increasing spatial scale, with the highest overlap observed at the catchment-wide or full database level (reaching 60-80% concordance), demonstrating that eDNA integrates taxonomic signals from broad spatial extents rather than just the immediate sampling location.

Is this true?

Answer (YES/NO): NO